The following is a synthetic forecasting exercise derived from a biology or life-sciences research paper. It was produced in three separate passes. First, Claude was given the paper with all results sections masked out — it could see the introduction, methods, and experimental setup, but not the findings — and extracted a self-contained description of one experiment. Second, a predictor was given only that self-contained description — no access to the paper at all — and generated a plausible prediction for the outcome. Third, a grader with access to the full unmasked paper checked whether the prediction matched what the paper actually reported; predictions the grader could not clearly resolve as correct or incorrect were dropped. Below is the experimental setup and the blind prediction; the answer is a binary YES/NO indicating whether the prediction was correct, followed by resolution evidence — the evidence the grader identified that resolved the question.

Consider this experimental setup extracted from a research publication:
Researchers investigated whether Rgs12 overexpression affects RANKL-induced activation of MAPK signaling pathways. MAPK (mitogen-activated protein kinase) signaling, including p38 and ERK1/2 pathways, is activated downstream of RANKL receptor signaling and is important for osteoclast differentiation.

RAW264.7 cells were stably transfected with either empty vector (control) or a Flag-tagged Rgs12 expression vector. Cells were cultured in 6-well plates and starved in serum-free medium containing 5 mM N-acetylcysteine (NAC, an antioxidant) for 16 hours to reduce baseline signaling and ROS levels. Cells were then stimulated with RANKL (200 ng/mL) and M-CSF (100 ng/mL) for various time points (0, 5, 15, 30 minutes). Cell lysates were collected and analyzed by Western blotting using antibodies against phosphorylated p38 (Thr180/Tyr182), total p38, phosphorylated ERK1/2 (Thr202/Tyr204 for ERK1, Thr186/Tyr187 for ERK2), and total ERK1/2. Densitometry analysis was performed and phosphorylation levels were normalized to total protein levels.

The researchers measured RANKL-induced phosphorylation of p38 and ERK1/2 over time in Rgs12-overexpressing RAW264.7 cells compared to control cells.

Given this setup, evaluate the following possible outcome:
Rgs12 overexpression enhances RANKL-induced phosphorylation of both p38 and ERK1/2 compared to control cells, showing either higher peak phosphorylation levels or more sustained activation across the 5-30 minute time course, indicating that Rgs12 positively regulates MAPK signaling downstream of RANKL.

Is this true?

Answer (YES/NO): NO